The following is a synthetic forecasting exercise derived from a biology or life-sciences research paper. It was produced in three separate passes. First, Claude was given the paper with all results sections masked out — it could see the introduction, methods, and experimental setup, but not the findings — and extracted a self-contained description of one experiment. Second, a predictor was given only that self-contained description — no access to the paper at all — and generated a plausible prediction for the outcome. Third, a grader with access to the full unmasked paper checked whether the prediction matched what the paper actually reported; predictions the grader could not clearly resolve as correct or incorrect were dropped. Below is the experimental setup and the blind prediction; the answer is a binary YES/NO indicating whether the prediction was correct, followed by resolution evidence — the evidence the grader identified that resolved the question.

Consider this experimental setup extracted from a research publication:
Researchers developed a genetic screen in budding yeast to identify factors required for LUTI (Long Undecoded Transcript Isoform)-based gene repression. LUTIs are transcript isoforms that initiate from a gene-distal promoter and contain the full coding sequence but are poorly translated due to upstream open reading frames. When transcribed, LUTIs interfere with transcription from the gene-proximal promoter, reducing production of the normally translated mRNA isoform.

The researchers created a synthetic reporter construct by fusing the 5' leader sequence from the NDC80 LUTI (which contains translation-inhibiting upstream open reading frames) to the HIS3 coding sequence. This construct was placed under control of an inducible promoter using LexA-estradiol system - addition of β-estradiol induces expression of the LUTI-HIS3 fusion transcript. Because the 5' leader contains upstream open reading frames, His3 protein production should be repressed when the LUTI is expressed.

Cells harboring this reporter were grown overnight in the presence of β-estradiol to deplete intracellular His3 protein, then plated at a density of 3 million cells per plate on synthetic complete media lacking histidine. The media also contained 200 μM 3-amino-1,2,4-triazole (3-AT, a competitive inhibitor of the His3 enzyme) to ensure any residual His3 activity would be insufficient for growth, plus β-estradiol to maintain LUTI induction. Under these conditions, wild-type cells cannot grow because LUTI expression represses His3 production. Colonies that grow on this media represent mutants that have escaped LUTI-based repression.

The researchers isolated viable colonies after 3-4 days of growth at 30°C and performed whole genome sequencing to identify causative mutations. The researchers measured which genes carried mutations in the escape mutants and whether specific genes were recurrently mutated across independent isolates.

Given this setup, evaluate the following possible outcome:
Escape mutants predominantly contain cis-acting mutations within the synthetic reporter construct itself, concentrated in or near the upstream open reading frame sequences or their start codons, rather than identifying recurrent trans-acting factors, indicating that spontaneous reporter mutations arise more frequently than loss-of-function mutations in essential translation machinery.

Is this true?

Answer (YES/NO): NO